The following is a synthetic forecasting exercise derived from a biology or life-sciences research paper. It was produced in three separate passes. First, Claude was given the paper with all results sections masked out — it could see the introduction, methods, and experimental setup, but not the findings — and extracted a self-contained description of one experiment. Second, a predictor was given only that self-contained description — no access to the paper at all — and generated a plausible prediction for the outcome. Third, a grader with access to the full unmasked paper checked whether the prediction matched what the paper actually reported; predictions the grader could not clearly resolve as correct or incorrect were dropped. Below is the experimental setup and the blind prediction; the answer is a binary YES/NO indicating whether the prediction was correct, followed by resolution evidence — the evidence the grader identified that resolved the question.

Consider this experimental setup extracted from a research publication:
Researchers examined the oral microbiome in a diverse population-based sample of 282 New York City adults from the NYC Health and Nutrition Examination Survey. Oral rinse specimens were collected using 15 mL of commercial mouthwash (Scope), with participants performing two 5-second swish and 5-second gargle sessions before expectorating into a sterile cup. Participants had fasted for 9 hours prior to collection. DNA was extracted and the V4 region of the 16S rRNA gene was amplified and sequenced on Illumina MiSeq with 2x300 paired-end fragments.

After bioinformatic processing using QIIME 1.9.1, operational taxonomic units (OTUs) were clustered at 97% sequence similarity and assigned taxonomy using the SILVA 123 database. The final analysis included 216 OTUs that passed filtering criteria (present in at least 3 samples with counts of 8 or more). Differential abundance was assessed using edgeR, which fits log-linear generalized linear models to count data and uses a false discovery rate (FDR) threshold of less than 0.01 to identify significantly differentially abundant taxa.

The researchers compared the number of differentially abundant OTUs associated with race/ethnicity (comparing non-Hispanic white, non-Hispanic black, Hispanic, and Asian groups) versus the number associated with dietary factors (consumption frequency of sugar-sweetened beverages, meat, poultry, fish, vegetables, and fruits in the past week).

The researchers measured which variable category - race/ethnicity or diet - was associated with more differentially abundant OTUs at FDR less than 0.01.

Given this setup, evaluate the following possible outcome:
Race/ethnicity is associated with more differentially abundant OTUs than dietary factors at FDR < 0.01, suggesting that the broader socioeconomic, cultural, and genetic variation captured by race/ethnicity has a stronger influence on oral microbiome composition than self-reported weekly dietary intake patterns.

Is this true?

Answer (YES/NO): YES